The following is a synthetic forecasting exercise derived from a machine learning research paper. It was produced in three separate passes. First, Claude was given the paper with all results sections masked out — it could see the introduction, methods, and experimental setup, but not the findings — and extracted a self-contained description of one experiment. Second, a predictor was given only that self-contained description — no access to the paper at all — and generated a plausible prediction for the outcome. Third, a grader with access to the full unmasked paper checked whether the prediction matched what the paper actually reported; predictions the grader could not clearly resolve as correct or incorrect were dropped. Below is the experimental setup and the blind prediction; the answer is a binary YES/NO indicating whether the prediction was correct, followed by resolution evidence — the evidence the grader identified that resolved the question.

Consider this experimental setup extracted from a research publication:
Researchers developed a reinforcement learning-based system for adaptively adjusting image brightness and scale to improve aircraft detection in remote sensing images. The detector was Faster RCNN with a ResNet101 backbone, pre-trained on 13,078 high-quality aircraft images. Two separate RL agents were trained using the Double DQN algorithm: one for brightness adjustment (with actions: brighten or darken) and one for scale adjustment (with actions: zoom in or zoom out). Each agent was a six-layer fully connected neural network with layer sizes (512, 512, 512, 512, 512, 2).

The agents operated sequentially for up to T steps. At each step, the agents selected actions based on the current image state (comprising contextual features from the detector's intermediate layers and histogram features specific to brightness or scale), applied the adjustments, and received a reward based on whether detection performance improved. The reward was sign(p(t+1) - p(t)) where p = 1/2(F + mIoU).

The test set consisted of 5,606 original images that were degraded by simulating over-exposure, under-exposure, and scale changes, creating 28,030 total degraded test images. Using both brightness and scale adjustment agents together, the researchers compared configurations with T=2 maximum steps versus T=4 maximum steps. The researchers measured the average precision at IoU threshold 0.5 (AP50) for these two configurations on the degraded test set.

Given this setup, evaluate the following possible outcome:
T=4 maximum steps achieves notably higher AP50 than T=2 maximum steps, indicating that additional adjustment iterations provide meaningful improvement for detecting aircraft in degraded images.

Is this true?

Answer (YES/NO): NO